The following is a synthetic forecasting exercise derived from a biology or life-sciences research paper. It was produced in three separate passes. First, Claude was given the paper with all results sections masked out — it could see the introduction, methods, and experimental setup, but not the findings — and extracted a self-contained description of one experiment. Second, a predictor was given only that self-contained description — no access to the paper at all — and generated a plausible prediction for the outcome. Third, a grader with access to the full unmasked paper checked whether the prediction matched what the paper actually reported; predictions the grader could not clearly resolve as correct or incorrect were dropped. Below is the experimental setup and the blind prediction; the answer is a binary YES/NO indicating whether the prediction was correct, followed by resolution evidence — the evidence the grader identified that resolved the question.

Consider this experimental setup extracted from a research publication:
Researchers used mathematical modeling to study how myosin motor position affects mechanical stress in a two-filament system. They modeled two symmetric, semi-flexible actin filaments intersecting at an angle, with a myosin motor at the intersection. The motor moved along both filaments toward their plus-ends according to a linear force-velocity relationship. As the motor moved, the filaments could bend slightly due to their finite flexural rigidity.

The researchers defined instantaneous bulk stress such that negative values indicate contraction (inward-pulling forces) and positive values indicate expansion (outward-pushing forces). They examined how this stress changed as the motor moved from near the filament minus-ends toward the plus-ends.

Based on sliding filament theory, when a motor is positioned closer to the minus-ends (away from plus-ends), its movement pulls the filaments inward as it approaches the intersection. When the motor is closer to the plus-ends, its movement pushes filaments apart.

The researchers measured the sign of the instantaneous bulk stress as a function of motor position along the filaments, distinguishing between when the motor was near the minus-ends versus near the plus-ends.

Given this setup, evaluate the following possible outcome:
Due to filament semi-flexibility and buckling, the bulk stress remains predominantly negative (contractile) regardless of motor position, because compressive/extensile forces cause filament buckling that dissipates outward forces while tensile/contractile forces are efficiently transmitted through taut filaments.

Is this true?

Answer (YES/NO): NO